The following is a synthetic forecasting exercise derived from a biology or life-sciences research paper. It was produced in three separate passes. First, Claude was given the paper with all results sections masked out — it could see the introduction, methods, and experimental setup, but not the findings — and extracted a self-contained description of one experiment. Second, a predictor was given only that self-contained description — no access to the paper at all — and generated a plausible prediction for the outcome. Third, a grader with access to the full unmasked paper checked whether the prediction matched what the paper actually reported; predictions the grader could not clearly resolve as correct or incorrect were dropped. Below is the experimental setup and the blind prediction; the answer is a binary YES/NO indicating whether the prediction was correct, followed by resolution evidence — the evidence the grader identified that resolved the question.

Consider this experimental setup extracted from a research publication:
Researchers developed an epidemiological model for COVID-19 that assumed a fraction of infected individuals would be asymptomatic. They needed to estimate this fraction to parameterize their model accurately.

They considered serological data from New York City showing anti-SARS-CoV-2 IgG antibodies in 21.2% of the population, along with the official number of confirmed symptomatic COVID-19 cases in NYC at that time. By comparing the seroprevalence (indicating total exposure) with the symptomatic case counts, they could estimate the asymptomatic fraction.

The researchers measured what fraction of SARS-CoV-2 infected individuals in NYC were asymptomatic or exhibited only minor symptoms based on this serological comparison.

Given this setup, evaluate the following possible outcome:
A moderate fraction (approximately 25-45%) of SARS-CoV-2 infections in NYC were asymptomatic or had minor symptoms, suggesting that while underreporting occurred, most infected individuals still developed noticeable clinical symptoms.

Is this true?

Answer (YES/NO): NO